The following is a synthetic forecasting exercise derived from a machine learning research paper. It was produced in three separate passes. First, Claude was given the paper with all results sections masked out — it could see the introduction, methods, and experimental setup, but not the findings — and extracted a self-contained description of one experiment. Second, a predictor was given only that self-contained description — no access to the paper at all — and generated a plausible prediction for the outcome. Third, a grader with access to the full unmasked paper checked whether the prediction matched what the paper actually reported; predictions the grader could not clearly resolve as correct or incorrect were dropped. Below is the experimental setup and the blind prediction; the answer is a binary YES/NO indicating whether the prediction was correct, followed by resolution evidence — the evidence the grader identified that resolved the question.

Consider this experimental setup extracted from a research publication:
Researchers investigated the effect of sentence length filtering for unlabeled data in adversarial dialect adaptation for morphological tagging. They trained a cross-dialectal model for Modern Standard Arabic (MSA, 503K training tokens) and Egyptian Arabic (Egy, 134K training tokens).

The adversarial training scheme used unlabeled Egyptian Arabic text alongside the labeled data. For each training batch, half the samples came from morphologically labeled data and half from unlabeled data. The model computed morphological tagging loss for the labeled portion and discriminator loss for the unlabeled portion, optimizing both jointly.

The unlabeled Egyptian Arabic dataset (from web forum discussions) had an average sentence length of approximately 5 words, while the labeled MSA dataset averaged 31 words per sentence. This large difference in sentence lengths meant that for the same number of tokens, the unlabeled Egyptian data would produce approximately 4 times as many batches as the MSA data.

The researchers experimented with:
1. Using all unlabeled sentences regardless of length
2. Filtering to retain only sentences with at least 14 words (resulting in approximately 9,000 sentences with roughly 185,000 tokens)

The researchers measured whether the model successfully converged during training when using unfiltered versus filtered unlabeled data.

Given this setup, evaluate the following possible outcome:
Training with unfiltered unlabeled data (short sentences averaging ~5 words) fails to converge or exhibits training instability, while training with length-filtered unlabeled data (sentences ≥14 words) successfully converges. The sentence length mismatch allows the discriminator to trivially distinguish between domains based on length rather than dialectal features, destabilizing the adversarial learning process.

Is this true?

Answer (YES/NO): YES